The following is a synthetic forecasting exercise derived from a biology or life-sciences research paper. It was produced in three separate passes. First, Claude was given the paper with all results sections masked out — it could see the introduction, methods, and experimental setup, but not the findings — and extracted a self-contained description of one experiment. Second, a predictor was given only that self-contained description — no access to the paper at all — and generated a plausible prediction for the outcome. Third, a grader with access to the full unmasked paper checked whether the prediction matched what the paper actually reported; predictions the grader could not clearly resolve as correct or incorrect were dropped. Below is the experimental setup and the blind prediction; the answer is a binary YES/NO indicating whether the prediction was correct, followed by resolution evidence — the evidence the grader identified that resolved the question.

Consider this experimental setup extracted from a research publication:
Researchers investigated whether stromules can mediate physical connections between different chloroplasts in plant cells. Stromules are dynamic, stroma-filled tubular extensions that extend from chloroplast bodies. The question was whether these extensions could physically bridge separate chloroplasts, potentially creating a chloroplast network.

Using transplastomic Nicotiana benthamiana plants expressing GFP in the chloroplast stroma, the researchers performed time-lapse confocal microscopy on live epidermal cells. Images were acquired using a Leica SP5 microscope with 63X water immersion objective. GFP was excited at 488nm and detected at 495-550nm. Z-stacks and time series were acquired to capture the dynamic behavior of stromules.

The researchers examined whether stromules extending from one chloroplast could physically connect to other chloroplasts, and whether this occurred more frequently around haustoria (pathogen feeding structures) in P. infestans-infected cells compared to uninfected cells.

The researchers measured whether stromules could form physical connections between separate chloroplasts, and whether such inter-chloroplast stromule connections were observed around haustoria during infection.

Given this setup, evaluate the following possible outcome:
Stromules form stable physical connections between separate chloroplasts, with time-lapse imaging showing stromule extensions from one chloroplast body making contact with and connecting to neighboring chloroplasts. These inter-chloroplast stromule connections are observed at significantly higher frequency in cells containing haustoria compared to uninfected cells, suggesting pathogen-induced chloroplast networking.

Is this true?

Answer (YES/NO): NO